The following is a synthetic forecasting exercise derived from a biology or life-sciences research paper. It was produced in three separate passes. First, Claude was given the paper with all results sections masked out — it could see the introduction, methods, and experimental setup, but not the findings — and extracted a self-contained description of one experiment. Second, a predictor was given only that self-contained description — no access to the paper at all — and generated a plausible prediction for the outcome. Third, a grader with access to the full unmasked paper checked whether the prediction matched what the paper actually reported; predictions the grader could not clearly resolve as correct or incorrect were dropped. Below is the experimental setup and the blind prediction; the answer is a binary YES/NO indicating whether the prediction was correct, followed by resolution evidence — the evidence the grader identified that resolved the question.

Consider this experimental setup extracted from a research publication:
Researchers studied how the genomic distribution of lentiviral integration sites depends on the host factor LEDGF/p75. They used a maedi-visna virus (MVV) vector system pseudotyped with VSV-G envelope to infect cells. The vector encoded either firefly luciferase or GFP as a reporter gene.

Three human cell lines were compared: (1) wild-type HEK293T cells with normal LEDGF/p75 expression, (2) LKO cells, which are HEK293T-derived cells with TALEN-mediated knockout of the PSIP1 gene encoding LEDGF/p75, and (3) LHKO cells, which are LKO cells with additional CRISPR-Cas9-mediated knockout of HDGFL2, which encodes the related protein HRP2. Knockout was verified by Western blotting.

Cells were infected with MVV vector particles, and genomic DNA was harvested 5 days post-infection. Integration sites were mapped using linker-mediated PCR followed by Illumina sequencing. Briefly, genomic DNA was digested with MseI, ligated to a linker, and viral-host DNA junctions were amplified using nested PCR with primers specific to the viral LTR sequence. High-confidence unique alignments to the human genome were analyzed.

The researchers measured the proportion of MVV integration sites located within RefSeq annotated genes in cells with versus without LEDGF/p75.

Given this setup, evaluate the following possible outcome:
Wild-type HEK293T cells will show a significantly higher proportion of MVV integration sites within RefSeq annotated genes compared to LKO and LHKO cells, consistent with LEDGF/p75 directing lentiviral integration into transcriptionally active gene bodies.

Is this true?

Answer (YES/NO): YES